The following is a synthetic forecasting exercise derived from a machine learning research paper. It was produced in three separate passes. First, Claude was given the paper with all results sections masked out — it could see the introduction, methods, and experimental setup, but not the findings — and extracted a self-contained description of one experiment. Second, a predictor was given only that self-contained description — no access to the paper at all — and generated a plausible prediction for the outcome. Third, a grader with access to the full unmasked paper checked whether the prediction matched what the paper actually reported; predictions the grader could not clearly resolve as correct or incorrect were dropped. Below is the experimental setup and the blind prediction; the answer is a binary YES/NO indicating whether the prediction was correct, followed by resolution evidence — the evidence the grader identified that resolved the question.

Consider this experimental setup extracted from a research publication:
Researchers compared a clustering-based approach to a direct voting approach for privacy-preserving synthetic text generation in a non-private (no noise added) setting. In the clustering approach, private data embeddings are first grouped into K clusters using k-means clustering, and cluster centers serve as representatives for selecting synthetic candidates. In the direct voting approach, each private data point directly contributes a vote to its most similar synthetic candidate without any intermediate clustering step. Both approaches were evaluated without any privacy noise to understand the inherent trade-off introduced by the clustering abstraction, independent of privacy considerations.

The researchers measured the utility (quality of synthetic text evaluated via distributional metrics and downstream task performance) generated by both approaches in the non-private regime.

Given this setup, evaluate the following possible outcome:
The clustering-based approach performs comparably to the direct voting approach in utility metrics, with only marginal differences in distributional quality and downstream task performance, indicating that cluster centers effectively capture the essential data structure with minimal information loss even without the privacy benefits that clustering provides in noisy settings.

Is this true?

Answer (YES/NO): YES